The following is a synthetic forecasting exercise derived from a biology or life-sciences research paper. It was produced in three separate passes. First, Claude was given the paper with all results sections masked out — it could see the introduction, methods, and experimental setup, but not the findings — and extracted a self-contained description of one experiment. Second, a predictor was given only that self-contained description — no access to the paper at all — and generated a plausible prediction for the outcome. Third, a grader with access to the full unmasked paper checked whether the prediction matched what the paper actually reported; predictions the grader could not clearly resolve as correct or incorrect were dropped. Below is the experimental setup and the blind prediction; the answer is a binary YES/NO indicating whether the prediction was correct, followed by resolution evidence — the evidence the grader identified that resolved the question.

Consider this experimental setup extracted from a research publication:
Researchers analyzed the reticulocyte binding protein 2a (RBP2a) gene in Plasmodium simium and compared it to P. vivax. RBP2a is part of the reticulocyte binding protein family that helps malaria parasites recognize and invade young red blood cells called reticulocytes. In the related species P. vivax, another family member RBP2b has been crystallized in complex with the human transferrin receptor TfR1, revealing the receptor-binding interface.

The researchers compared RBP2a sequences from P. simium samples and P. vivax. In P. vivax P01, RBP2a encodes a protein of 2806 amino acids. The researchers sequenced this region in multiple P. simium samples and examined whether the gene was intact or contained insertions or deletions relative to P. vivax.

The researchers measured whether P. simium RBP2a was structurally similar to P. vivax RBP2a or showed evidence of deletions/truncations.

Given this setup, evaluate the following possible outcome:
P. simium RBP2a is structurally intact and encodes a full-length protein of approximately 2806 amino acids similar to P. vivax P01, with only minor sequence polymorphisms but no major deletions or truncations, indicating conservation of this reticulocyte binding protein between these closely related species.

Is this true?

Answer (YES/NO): NO